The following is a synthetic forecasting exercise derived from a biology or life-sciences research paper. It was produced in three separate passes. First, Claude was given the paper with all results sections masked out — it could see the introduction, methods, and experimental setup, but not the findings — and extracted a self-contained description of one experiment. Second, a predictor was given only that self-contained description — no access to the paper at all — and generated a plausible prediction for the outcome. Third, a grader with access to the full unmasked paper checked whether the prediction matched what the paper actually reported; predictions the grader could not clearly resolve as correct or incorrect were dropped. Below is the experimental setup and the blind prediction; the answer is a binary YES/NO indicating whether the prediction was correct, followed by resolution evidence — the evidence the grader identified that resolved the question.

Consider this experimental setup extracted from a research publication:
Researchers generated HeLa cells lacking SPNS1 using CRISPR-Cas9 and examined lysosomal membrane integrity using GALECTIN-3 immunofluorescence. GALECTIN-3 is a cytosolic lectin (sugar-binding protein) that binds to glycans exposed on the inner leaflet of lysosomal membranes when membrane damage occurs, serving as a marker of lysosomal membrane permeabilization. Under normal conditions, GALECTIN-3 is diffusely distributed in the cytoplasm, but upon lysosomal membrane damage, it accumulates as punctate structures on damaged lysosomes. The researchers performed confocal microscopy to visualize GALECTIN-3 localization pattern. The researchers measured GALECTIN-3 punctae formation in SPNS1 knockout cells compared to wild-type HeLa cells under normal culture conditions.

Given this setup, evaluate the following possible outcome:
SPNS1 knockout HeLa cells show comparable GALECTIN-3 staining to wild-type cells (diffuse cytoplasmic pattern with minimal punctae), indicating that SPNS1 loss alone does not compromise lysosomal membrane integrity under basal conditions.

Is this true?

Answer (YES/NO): YES